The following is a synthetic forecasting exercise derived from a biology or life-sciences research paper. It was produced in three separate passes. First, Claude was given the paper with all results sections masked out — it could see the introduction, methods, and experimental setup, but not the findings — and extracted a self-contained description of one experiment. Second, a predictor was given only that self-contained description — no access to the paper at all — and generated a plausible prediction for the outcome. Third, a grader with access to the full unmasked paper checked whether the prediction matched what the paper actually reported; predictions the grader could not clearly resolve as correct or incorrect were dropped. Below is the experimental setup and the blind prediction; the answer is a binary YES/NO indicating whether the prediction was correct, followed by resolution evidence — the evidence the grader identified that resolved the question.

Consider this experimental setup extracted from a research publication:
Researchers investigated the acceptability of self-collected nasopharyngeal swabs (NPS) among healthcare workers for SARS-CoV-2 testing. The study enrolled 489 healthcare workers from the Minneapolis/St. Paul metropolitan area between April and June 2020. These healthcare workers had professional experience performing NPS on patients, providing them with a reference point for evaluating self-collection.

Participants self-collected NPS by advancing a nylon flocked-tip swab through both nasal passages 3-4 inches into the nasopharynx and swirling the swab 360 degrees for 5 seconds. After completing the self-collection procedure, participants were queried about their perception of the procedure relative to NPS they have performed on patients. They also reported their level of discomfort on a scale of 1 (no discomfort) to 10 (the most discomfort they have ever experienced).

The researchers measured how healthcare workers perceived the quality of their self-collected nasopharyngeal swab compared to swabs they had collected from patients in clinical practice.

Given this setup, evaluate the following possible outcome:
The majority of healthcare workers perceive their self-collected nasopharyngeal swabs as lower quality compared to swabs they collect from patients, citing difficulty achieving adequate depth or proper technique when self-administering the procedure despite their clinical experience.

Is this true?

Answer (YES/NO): NO